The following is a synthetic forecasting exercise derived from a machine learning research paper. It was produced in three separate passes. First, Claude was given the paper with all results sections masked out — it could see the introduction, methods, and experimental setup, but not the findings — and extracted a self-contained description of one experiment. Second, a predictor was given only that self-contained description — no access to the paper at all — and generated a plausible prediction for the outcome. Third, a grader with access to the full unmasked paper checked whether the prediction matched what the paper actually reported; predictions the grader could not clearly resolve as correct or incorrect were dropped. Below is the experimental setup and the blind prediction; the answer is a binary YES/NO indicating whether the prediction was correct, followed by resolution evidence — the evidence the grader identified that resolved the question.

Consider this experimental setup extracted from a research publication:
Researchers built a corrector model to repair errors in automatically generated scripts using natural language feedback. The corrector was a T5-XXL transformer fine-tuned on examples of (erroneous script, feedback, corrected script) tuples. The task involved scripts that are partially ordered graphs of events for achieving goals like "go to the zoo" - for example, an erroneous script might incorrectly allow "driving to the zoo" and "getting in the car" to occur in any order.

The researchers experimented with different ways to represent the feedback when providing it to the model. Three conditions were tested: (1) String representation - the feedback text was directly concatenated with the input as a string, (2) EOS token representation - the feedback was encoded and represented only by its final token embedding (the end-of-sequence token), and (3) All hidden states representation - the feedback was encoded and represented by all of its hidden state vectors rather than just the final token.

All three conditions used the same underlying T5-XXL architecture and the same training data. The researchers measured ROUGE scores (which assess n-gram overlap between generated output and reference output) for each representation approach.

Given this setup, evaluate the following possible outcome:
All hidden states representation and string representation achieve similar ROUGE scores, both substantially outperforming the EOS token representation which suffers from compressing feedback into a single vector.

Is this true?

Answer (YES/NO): NO